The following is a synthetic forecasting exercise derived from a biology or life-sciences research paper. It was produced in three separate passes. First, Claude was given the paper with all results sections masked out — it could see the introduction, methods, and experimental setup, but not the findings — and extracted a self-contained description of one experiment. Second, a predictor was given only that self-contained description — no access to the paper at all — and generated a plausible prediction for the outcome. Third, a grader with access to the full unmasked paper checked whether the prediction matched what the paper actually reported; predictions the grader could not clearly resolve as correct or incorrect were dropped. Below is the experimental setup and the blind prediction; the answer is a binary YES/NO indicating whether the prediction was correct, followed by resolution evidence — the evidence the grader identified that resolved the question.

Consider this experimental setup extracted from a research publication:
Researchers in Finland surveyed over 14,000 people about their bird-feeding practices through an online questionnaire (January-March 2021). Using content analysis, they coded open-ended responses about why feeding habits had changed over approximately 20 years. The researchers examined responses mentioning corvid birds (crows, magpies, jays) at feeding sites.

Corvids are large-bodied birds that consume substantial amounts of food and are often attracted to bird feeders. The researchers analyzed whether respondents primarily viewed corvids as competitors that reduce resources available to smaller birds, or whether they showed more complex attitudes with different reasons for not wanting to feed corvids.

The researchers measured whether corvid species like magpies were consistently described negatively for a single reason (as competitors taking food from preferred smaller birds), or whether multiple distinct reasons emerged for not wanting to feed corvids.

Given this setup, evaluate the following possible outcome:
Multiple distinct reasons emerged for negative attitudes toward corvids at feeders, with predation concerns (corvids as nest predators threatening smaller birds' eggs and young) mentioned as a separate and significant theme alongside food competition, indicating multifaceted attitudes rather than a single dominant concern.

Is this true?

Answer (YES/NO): NO